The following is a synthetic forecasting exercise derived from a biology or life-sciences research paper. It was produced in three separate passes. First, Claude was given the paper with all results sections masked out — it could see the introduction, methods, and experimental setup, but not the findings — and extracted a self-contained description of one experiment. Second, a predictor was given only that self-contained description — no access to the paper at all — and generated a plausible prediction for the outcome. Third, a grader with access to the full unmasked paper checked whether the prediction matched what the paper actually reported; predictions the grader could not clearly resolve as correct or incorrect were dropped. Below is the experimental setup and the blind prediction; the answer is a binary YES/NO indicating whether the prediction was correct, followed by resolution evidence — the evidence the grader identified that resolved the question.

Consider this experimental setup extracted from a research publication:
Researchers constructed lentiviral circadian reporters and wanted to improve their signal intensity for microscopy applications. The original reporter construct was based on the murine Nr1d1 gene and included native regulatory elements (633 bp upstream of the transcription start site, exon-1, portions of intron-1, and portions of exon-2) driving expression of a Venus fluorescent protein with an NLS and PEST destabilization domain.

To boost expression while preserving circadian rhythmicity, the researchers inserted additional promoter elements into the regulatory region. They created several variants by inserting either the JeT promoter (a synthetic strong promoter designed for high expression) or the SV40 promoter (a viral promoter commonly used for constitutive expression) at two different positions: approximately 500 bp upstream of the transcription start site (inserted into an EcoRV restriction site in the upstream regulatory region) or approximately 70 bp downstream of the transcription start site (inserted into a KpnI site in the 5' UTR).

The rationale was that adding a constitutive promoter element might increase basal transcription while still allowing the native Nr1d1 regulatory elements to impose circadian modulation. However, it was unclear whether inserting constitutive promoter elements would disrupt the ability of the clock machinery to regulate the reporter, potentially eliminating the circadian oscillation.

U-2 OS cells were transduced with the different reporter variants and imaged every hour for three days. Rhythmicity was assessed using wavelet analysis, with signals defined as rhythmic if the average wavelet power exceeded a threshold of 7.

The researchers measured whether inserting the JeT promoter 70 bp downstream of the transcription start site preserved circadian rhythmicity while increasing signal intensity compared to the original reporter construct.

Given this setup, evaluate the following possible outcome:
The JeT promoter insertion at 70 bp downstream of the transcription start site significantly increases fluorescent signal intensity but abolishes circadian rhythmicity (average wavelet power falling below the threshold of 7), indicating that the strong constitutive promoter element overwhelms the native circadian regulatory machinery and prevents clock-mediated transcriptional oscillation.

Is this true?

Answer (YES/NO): NO